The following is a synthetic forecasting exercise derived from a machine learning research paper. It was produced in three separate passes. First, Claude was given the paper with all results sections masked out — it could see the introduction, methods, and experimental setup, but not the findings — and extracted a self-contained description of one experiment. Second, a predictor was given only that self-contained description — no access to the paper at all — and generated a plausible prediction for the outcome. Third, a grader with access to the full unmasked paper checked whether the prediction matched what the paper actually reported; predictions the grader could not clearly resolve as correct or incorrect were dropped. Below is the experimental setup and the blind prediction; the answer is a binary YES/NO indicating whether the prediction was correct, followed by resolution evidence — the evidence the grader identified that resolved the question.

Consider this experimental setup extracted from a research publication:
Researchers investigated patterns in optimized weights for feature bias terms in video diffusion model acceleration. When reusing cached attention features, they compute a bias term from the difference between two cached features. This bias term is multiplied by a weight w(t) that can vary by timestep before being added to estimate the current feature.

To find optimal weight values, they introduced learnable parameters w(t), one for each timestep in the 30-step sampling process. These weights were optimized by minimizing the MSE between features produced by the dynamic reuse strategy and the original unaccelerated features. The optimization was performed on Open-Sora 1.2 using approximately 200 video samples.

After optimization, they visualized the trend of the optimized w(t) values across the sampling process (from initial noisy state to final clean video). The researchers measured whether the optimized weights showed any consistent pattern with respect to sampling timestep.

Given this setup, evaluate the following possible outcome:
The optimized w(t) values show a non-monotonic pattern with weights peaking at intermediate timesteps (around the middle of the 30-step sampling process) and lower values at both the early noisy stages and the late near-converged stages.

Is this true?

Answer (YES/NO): NO